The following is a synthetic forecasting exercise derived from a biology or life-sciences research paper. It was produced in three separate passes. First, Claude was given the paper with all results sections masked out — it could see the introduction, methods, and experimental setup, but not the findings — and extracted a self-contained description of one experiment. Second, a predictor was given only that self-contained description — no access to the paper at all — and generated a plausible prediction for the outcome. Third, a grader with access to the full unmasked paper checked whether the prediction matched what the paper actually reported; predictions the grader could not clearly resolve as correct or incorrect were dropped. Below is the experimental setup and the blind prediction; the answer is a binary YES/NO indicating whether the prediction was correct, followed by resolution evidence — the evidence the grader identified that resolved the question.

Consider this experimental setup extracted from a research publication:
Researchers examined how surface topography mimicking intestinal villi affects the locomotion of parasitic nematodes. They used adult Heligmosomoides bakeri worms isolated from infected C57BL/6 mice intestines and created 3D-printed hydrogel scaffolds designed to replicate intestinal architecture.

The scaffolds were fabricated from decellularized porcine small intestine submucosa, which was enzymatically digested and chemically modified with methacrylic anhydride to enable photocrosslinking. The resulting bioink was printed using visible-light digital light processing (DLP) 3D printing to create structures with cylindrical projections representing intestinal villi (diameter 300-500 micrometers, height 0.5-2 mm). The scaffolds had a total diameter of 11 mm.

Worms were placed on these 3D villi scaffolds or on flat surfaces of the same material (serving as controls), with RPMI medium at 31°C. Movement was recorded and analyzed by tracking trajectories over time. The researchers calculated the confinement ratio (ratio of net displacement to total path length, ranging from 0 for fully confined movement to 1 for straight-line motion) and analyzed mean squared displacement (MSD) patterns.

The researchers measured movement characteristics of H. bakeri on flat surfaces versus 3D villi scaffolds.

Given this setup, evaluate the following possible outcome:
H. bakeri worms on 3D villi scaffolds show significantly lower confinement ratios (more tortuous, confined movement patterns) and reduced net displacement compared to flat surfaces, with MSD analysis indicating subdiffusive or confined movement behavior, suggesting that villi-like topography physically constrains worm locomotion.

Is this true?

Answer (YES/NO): YES